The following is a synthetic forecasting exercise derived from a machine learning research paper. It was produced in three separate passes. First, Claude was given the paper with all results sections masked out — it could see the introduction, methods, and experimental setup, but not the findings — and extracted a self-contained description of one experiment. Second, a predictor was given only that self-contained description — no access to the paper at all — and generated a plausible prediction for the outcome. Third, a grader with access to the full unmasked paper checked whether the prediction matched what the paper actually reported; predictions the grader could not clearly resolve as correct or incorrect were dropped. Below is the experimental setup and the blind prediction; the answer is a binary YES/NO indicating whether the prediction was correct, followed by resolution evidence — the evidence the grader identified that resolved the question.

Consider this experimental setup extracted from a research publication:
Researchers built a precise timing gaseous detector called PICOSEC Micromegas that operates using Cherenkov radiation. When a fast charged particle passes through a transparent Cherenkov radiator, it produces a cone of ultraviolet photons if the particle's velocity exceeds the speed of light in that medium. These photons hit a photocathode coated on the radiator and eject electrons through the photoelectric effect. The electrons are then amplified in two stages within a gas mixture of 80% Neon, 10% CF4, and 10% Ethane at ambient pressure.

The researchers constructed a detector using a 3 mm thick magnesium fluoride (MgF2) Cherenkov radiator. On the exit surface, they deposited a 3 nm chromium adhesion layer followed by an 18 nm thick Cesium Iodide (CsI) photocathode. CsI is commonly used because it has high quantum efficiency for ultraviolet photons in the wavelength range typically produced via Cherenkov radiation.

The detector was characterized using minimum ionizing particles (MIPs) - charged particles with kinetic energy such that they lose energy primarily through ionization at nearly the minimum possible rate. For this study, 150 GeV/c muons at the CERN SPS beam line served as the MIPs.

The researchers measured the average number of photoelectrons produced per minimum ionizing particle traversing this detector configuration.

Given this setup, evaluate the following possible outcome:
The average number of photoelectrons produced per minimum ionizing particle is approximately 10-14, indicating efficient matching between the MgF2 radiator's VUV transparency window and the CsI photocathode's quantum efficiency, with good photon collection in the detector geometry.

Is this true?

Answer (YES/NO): YES